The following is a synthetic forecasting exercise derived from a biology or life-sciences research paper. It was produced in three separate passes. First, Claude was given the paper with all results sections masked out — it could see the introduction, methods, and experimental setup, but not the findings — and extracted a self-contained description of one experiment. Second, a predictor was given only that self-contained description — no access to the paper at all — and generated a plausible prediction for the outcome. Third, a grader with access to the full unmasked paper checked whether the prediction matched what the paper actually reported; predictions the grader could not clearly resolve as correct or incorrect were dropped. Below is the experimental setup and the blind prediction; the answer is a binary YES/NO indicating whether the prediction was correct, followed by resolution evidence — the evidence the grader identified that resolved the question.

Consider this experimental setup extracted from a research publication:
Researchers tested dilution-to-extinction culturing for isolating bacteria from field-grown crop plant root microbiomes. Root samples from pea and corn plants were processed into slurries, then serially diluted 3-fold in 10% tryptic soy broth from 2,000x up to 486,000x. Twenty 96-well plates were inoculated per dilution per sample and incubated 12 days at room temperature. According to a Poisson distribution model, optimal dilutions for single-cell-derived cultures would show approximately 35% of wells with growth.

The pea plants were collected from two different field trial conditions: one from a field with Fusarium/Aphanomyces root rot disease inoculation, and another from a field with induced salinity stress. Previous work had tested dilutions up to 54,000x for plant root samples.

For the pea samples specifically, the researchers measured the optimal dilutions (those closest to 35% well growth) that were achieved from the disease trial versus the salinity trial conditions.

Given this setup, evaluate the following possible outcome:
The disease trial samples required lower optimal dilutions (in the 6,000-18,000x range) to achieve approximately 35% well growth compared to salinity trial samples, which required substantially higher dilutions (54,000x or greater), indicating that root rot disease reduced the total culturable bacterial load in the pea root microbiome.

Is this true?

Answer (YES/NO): NO